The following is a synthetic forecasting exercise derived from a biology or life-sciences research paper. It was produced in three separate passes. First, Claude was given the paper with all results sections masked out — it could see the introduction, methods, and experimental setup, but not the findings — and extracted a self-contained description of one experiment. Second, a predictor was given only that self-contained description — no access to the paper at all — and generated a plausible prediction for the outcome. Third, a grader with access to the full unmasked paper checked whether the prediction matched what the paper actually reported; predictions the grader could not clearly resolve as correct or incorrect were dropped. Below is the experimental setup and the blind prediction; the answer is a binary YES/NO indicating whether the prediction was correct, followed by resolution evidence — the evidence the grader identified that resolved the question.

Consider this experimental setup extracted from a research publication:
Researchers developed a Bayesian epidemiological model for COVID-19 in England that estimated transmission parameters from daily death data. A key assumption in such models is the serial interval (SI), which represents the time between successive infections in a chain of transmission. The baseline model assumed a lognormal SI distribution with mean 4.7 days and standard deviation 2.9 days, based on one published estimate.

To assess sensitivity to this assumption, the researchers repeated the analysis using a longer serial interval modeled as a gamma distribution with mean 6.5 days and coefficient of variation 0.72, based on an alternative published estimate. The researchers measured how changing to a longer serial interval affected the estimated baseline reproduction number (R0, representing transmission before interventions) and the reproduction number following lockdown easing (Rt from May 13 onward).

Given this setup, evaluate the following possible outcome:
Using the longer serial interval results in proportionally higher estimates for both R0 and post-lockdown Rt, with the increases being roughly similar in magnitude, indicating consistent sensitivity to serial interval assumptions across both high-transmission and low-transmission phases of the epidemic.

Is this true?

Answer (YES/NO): NO